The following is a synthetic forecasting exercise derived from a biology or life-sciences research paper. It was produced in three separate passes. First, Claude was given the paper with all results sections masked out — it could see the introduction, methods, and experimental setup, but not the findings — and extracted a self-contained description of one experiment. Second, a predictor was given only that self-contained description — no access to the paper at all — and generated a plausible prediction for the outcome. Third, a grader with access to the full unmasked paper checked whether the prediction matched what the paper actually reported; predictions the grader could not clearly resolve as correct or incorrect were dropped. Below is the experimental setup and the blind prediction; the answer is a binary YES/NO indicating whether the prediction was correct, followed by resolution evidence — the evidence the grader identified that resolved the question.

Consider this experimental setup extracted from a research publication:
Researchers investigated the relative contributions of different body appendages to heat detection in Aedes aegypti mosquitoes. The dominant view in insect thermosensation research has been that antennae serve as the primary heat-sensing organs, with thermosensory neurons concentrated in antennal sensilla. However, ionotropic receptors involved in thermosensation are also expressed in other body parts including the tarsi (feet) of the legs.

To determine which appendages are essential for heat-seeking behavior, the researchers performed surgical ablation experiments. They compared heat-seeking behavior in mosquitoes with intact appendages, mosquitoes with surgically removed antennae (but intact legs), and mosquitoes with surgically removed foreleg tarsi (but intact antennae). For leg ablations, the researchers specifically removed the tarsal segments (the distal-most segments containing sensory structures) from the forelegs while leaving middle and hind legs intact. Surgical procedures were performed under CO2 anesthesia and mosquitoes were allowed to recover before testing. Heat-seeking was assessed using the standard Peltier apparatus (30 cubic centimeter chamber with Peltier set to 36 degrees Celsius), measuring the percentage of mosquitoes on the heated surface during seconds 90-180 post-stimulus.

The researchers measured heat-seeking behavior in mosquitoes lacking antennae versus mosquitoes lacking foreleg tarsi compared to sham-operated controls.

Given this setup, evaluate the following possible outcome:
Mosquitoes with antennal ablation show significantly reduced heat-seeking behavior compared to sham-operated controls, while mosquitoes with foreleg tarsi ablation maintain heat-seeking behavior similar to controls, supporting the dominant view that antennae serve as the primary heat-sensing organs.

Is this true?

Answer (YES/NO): NO